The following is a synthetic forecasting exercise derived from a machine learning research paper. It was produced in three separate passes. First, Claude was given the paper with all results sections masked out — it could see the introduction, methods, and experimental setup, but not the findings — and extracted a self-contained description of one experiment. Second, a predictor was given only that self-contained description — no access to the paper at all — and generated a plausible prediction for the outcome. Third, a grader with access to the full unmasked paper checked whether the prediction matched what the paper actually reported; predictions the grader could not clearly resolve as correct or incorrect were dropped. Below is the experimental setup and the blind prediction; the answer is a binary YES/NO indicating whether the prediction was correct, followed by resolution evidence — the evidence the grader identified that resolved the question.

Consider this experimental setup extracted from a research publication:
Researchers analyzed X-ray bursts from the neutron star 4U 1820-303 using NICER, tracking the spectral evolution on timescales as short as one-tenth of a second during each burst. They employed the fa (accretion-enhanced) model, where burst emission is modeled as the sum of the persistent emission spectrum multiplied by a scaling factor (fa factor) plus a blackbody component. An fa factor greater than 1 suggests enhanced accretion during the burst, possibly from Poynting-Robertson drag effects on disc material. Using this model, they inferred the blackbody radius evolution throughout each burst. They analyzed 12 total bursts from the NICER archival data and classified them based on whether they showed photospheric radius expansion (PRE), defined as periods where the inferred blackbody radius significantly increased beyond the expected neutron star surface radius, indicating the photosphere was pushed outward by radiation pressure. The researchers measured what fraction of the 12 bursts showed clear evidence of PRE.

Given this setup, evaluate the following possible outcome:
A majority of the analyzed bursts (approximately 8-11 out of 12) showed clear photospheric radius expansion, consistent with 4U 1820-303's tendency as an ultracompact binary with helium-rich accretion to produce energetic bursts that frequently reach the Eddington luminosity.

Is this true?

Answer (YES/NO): YES